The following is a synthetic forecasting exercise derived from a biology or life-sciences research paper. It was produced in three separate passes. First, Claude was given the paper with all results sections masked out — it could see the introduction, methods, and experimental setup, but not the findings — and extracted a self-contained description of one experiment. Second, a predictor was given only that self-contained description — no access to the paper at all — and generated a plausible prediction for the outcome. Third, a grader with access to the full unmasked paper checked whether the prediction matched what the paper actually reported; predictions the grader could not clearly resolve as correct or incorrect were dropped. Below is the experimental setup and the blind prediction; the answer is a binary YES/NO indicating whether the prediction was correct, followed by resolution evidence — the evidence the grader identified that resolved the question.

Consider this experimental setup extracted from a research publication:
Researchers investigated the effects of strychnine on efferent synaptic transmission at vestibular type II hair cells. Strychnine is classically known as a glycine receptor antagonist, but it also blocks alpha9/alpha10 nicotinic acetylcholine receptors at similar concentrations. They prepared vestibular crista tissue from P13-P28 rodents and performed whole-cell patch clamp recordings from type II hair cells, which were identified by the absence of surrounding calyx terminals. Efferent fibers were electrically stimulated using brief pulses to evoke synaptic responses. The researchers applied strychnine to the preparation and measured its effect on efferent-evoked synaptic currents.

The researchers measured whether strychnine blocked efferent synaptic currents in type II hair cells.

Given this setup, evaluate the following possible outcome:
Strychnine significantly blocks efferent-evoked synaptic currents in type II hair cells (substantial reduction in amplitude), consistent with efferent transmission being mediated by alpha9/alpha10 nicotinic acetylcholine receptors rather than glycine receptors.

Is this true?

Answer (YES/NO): YES